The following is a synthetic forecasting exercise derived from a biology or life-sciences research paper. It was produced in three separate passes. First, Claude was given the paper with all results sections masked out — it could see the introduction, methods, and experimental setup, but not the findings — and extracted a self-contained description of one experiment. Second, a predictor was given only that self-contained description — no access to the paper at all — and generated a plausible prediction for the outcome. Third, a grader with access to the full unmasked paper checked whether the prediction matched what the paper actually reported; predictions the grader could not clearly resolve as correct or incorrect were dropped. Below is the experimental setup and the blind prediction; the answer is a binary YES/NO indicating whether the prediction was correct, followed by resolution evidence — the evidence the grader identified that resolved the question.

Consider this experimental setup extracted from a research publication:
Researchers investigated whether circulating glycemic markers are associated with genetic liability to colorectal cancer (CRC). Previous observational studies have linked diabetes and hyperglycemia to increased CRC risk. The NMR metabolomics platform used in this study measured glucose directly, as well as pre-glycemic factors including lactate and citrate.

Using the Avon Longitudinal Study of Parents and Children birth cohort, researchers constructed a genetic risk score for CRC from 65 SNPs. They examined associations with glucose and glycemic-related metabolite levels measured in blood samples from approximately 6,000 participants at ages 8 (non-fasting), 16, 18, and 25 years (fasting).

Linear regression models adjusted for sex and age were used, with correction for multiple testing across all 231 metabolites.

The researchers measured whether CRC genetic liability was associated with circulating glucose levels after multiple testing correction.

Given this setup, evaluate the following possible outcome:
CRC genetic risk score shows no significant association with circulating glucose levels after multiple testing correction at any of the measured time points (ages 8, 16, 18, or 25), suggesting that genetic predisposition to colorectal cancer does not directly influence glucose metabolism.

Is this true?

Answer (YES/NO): YES